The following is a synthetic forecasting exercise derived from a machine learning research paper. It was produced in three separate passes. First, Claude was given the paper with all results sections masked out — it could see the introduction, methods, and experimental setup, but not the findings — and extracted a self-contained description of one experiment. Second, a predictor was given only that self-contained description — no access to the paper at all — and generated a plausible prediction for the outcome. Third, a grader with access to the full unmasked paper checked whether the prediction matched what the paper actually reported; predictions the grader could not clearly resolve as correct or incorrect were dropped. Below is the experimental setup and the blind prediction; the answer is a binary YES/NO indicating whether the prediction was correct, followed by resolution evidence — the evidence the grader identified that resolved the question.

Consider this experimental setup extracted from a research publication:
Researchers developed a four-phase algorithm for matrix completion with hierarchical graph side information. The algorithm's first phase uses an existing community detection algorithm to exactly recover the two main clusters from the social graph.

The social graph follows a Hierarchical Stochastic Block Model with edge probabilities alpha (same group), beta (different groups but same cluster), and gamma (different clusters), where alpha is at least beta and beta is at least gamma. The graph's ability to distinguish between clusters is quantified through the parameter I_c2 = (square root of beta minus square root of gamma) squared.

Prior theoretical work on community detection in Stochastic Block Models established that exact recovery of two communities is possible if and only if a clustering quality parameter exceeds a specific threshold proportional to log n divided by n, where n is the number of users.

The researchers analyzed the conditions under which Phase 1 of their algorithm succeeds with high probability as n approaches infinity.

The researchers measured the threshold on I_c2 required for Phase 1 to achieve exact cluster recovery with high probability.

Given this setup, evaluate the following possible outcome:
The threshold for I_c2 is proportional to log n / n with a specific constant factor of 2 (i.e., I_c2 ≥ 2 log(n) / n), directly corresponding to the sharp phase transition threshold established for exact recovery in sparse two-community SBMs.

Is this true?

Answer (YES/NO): YES